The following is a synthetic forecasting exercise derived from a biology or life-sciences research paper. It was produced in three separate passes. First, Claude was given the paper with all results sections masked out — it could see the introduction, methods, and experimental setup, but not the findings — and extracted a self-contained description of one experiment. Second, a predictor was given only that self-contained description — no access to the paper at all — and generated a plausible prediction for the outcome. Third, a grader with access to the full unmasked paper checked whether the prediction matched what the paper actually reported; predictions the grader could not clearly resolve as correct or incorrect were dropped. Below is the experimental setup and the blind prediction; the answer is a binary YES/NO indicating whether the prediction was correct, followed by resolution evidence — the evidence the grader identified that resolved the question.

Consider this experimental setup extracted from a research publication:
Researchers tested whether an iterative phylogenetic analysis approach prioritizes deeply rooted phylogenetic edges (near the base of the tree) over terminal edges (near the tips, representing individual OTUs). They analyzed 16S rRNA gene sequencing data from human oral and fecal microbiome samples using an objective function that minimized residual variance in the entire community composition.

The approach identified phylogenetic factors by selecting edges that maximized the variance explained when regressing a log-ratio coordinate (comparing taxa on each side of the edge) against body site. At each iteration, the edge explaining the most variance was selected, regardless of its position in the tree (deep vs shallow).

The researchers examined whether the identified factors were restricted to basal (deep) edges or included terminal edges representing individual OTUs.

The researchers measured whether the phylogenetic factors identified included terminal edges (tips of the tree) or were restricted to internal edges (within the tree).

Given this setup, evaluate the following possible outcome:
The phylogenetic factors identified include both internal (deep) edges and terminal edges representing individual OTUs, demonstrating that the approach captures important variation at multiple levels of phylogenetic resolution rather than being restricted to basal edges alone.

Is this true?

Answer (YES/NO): YES